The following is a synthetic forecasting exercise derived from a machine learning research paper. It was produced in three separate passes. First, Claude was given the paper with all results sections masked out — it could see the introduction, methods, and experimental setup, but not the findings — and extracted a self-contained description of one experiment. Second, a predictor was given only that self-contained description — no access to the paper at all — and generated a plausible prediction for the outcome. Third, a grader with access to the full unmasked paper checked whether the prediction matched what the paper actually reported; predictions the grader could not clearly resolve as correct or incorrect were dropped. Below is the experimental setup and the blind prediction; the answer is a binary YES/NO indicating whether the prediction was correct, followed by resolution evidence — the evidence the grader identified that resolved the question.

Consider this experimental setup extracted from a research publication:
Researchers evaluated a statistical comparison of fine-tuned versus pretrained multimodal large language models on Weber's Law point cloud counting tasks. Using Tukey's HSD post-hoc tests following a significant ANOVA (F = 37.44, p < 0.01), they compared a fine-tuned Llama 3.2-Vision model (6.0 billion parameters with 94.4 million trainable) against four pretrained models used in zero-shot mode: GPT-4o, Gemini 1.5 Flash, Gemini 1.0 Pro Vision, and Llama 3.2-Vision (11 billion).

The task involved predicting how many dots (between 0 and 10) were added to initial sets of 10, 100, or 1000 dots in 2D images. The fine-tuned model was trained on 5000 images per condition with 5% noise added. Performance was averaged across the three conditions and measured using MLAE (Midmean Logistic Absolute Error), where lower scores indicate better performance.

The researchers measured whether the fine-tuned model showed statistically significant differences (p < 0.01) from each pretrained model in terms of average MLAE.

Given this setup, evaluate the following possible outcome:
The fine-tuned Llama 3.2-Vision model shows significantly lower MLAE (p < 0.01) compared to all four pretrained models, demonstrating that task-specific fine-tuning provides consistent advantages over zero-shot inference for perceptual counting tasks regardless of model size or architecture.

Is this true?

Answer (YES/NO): NO